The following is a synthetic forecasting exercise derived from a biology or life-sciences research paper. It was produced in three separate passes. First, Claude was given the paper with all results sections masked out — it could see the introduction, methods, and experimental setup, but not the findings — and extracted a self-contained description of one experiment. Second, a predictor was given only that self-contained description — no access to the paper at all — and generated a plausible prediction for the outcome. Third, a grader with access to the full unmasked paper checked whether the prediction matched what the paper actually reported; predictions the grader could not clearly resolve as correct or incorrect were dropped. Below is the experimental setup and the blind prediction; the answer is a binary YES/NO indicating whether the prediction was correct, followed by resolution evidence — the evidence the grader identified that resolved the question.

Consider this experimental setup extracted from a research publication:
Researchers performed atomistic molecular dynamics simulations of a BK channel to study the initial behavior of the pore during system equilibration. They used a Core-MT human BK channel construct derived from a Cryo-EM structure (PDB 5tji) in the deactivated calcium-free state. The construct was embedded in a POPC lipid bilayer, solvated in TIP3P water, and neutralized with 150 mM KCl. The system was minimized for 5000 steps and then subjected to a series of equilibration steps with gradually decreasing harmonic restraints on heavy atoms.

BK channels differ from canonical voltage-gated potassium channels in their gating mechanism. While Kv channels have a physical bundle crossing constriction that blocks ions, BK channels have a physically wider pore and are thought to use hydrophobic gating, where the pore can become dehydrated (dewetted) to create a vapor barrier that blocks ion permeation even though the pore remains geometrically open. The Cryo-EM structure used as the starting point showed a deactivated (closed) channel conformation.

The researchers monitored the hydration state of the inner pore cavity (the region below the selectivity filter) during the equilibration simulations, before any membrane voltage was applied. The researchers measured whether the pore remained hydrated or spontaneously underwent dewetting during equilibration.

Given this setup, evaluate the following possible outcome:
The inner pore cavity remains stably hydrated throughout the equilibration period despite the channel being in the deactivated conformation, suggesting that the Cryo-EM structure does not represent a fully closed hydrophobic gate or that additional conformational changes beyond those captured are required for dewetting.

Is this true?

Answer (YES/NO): NO